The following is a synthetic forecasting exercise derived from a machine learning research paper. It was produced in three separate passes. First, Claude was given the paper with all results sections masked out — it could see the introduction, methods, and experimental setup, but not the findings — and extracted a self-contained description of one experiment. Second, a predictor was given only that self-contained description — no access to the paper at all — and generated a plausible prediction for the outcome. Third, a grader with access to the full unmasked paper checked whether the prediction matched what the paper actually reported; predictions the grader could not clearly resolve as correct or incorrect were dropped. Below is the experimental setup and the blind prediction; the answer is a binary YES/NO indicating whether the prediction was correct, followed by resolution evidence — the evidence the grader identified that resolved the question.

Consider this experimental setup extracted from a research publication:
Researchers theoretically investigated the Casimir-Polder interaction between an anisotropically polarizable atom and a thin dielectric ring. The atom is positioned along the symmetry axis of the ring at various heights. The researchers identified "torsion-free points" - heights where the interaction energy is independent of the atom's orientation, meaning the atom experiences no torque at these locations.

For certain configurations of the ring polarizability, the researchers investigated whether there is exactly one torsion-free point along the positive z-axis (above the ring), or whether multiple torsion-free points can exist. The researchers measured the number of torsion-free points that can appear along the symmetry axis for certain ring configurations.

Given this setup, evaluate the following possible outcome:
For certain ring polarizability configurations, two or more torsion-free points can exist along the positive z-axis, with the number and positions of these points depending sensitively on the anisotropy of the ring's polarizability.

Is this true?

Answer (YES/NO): YES